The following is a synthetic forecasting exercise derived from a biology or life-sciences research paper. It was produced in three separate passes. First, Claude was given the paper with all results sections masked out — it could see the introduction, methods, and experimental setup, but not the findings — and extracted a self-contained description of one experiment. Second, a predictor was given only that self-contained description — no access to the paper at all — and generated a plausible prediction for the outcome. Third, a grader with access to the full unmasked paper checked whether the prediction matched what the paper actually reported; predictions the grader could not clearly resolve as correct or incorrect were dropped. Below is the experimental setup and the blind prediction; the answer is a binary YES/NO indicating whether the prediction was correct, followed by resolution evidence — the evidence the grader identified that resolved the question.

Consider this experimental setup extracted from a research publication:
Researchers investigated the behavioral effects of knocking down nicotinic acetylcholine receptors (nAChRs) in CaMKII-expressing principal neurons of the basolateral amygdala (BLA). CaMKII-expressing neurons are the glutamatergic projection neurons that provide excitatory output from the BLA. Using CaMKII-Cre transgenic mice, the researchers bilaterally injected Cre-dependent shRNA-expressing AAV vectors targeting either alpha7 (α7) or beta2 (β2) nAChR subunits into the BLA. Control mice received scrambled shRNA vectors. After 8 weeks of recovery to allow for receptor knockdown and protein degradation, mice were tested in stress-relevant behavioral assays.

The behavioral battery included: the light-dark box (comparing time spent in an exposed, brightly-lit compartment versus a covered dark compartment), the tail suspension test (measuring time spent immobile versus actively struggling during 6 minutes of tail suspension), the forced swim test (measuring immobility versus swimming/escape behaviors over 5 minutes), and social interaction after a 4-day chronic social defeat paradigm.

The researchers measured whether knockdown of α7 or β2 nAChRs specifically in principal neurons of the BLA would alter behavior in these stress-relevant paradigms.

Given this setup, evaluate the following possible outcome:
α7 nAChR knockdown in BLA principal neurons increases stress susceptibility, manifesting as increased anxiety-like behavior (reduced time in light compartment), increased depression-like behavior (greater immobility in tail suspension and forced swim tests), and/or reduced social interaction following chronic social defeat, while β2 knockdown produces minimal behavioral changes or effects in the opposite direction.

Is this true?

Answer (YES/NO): NO